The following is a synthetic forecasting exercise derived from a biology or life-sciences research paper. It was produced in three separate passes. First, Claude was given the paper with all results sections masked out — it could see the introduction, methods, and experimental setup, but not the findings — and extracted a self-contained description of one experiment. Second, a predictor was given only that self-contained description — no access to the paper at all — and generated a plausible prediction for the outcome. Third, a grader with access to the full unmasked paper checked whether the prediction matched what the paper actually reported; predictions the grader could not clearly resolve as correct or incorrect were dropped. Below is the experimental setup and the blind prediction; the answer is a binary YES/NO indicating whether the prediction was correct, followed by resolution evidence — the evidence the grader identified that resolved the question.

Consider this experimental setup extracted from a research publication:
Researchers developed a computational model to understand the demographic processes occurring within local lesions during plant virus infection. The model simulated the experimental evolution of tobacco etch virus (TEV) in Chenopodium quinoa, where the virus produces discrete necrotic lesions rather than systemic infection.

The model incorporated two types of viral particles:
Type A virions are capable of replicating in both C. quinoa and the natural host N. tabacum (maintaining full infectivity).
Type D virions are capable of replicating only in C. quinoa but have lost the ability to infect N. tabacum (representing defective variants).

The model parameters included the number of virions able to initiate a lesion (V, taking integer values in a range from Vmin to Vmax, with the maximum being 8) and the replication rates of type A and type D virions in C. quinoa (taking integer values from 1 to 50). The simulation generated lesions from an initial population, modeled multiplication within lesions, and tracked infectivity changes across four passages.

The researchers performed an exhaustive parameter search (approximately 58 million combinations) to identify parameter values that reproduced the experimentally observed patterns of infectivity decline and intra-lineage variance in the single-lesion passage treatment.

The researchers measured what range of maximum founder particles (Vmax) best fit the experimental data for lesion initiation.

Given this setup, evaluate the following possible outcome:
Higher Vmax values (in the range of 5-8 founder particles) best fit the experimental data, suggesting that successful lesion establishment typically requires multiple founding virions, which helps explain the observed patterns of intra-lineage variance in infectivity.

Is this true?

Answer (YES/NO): NO